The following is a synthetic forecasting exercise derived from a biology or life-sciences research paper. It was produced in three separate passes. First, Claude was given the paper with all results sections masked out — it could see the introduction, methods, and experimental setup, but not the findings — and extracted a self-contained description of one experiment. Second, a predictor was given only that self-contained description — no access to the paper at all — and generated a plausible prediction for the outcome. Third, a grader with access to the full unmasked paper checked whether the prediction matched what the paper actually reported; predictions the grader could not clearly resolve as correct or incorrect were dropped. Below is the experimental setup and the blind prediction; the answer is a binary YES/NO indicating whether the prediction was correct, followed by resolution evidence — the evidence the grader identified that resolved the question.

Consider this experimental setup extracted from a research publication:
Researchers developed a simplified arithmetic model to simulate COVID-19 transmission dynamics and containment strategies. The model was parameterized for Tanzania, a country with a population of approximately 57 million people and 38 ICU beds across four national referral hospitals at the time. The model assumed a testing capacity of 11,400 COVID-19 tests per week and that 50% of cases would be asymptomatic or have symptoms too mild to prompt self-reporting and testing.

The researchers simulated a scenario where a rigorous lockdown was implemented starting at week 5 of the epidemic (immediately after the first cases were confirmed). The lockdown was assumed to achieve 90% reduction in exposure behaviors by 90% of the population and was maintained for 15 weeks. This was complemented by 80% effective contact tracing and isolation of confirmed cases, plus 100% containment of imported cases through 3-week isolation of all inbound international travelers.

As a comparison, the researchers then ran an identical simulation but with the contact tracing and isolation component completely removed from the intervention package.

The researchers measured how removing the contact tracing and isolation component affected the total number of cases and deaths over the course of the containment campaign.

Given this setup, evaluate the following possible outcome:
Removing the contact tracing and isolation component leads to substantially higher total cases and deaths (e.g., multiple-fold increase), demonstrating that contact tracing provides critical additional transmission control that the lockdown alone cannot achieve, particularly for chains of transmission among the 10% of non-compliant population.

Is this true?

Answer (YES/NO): NO